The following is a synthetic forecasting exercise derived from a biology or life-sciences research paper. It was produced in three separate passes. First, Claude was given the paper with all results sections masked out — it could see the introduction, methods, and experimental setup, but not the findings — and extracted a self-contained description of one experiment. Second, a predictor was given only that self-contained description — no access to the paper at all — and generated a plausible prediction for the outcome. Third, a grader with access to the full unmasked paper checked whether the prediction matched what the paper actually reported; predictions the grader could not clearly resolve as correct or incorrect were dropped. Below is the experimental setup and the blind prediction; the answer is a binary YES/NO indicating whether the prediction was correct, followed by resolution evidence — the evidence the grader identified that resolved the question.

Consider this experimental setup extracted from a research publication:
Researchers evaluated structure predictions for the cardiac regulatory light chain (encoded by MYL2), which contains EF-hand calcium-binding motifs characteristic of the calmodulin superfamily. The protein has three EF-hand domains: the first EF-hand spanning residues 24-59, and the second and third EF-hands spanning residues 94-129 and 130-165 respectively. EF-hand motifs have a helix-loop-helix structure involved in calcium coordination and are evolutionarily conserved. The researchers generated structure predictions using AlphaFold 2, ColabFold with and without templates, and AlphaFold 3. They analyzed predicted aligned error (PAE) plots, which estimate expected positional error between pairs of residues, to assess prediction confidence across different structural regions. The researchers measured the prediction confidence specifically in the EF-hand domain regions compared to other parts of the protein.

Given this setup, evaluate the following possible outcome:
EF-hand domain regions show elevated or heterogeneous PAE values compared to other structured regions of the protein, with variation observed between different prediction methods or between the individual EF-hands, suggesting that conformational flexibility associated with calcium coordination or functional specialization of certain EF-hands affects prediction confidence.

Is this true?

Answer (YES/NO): NO